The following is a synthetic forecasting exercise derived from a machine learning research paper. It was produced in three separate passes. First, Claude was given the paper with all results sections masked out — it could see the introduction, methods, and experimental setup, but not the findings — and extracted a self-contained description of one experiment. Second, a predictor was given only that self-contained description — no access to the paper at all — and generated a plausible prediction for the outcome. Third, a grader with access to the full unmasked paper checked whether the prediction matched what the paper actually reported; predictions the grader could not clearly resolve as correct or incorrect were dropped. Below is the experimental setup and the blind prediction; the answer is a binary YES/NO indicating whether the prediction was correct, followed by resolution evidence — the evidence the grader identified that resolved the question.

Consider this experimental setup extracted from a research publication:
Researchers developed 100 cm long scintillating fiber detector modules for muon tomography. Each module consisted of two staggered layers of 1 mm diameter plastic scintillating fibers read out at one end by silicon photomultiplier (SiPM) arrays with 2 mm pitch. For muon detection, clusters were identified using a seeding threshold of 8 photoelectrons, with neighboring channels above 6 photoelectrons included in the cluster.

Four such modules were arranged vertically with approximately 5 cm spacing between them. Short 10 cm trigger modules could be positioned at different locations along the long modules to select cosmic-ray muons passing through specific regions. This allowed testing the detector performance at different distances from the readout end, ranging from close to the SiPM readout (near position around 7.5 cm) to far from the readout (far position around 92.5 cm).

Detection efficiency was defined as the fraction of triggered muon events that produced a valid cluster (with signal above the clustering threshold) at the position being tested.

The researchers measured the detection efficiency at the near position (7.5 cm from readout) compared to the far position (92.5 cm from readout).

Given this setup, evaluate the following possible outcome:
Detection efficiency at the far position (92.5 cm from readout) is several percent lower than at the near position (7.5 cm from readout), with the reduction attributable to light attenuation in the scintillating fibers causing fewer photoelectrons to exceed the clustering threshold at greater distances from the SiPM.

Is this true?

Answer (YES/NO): NO